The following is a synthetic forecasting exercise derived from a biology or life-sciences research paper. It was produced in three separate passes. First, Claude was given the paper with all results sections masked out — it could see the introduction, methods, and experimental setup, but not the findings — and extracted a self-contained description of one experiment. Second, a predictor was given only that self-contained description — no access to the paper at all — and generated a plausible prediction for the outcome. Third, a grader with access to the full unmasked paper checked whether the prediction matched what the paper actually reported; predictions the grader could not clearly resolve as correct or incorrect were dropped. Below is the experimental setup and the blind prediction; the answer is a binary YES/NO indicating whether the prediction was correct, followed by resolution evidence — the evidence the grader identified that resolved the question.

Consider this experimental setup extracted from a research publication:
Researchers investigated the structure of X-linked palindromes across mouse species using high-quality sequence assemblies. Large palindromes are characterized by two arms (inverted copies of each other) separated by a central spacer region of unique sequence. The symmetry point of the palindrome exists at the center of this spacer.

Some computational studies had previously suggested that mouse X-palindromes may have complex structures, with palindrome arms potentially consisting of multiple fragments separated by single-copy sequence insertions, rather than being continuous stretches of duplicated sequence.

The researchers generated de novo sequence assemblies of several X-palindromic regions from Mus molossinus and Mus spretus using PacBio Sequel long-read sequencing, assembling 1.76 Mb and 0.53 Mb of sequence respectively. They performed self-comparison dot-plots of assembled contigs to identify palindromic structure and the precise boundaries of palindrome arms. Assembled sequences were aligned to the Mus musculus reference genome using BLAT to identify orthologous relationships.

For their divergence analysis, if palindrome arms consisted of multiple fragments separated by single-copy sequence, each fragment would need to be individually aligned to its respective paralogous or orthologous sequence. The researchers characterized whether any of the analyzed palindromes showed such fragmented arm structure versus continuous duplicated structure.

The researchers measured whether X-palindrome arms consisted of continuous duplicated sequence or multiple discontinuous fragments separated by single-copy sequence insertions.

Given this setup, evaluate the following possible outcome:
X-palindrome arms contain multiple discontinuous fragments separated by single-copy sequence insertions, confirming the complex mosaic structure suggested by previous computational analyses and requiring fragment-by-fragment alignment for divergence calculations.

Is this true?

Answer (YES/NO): YES